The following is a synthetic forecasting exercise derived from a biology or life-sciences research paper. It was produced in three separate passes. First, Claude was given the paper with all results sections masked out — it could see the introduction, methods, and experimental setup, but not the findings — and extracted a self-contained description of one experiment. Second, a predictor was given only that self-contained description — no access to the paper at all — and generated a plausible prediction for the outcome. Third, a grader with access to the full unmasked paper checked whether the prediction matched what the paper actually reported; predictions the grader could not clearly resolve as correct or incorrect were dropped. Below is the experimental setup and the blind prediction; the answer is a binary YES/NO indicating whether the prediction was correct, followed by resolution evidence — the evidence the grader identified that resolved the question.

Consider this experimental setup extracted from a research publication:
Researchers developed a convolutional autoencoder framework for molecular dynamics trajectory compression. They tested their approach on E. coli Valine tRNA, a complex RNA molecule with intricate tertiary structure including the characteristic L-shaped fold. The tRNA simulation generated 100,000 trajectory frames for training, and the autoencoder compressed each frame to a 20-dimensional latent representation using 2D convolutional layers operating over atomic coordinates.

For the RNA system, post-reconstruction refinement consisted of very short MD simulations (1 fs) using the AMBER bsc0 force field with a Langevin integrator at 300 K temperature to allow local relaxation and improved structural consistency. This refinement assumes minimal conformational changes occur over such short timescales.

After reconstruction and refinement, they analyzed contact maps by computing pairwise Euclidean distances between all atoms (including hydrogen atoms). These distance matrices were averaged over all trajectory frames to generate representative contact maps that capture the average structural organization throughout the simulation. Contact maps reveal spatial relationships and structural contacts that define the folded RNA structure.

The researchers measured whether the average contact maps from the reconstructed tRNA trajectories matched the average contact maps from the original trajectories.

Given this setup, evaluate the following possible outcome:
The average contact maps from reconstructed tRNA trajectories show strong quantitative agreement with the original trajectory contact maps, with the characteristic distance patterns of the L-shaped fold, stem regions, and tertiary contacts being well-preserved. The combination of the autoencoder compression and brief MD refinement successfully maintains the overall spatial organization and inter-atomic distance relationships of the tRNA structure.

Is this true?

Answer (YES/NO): YES